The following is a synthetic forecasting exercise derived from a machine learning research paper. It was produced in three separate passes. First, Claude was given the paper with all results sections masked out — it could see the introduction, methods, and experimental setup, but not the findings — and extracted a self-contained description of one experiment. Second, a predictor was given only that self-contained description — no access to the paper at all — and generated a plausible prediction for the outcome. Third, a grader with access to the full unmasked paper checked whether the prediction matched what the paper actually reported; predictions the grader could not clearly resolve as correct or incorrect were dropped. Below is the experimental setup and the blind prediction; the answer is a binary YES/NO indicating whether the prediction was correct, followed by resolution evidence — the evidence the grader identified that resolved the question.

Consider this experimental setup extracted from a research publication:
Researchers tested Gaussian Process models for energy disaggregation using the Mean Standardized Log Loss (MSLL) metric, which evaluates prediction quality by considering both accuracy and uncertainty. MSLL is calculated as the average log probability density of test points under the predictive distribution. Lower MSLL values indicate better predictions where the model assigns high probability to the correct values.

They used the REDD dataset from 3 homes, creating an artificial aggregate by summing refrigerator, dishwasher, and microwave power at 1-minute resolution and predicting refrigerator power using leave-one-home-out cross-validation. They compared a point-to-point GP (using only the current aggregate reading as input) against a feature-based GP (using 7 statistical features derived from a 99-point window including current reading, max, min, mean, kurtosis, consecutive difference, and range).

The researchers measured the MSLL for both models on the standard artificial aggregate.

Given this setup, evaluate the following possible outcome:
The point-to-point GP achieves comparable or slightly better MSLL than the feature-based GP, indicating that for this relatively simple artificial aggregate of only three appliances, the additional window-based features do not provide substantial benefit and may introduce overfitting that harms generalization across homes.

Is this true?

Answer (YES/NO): NO